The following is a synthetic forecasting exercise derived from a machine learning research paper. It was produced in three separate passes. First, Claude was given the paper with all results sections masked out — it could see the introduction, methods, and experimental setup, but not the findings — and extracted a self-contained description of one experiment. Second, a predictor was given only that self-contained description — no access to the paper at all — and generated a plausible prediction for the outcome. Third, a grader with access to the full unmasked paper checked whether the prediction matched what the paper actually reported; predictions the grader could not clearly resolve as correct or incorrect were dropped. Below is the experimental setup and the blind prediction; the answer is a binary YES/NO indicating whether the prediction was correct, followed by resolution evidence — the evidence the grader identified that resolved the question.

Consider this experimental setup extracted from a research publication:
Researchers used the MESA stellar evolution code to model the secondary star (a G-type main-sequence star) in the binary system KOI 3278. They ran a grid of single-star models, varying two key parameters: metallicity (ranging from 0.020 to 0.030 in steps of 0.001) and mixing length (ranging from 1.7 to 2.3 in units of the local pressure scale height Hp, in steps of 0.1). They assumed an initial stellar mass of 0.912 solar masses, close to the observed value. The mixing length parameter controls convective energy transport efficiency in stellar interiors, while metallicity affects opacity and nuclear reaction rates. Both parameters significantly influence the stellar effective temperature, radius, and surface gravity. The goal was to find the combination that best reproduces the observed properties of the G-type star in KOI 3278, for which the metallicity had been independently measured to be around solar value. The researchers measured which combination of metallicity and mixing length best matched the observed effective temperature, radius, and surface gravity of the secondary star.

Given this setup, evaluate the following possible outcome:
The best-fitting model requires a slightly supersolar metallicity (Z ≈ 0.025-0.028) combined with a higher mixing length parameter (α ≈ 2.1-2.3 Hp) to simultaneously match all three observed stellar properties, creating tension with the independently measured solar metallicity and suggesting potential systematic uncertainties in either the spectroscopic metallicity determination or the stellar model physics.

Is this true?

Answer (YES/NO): NO